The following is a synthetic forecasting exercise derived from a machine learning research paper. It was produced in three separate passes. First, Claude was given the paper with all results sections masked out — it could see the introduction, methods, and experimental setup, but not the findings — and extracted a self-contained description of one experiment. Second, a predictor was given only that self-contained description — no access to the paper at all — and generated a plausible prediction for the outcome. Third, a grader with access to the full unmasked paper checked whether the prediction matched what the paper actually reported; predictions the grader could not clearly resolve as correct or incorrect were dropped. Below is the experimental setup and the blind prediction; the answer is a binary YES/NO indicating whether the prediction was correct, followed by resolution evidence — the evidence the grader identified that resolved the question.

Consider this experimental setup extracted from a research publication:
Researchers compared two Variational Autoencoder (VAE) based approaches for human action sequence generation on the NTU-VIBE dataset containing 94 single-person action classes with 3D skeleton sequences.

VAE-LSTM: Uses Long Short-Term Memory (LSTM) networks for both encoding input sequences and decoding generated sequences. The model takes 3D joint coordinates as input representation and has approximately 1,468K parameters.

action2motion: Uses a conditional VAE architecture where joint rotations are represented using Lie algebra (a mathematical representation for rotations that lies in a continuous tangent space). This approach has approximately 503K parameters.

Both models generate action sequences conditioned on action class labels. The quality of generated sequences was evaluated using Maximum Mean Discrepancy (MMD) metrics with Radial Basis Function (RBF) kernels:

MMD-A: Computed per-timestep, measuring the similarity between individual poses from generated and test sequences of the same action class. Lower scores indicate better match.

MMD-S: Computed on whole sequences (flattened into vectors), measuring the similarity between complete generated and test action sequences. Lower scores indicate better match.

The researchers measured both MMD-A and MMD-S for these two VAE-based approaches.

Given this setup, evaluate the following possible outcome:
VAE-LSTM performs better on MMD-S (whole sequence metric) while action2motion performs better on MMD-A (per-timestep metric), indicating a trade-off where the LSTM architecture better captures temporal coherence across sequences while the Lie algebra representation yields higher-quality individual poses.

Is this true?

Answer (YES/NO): NO